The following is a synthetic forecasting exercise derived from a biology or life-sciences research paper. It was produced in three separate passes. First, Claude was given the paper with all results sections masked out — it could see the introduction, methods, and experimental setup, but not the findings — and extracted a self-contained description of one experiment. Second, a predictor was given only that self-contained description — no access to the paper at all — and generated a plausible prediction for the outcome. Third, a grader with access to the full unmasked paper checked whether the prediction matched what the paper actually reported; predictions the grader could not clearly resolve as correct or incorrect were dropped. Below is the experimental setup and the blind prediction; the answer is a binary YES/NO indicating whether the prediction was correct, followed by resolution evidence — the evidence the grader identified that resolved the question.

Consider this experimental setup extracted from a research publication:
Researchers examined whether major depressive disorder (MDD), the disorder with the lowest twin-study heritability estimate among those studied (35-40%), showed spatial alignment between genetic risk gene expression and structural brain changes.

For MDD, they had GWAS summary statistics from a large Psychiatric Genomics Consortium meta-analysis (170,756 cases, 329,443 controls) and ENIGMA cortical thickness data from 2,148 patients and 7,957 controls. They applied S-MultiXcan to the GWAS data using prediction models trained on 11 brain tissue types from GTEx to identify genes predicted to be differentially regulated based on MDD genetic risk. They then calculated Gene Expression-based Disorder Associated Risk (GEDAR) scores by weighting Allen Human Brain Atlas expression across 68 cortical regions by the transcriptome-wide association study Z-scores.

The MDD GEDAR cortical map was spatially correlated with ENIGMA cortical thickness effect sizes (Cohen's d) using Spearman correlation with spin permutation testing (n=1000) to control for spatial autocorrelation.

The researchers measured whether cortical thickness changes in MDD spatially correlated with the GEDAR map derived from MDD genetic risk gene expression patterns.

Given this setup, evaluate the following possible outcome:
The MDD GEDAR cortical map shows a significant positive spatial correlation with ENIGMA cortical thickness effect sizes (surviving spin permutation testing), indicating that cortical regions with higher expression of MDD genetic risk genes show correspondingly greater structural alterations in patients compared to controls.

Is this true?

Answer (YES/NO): YES